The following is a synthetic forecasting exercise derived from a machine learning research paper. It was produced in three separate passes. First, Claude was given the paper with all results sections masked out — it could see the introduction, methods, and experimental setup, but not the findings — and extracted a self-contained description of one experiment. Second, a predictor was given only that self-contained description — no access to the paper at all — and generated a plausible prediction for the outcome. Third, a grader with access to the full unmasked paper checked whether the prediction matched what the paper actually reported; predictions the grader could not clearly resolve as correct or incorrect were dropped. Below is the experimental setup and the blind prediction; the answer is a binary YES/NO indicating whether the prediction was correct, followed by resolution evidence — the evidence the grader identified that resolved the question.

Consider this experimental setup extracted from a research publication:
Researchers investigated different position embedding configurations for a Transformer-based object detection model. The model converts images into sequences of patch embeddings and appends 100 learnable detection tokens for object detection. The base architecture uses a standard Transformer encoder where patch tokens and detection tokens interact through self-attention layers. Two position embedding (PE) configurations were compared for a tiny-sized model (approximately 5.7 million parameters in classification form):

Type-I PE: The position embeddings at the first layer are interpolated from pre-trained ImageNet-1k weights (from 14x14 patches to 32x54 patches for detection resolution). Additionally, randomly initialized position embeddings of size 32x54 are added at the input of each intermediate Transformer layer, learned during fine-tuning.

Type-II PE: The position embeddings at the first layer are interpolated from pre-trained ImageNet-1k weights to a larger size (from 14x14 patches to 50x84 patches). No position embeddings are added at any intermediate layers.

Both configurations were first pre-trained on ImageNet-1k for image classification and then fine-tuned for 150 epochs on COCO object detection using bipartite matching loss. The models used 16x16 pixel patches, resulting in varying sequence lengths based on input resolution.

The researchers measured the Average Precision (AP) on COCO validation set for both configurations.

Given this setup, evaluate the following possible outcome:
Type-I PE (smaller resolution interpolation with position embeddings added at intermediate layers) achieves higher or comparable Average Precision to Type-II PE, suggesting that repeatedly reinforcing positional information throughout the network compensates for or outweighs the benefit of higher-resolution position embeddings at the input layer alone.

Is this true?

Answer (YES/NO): NO